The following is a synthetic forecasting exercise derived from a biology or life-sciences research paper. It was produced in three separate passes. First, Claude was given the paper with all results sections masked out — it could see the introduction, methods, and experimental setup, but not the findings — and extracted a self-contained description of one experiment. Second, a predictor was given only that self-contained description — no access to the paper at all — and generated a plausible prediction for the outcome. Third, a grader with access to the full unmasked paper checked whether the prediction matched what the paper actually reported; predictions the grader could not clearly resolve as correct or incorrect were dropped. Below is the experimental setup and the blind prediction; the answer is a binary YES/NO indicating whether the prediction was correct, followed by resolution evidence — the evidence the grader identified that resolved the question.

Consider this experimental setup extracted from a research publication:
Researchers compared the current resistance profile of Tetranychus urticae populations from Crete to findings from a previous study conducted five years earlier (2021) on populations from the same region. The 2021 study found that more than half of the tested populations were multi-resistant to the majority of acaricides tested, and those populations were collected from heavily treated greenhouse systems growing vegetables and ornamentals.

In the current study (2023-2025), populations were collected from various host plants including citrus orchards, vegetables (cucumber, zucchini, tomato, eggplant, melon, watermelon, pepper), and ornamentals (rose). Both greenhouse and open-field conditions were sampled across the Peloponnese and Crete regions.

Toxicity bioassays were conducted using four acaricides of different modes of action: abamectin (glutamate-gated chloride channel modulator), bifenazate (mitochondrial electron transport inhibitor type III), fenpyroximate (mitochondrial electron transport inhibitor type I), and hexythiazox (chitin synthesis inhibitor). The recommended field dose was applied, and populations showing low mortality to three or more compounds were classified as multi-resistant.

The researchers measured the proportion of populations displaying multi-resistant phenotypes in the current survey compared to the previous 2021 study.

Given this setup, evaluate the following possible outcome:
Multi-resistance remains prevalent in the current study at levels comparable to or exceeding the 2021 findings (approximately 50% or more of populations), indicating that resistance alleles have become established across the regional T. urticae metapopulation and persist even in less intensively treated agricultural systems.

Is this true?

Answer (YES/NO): NO